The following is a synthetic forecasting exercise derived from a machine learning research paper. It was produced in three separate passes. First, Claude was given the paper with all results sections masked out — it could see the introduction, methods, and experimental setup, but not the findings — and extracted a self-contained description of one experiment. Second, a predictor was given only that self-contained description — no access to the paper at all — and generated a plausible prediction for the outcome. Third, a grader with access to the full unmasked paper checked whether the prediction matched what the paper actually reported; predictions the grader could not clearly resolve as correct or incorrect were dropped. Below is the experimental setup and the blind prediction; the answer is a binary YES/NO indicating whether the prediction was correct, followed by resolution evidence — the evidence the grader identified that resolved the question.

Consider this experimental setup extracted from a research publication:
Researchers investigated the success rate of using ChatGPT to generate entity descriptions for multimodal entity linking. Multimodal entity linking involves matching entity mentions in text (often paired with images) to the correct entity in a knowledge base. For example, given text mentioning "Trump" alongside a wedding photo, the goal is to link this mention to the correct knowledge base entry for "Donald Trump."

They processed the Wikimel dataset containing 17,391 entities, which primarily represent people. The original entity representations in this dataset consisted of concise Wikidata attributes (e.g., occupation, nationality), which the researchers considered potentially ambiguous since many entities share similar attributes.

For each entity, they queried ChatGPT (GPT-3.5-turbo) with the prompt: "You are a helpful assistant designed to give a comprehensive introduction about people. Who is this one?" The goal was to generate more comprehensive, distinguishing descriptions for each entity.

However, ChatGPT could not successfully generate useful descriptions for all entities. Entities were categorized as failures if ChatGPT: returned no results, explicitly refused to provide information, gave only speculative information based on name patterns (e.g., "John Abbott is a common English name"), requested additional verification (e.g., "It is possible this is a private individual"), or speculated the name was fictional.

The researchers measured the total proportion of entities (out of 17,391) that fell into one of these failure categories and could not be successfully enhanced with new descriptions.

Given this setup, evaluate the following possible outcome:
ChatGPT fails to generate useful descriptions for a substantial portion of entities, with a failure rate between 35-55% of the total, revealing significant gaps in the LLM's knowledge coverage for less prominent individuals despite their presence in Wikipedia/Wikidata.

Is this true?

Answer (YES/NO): NO